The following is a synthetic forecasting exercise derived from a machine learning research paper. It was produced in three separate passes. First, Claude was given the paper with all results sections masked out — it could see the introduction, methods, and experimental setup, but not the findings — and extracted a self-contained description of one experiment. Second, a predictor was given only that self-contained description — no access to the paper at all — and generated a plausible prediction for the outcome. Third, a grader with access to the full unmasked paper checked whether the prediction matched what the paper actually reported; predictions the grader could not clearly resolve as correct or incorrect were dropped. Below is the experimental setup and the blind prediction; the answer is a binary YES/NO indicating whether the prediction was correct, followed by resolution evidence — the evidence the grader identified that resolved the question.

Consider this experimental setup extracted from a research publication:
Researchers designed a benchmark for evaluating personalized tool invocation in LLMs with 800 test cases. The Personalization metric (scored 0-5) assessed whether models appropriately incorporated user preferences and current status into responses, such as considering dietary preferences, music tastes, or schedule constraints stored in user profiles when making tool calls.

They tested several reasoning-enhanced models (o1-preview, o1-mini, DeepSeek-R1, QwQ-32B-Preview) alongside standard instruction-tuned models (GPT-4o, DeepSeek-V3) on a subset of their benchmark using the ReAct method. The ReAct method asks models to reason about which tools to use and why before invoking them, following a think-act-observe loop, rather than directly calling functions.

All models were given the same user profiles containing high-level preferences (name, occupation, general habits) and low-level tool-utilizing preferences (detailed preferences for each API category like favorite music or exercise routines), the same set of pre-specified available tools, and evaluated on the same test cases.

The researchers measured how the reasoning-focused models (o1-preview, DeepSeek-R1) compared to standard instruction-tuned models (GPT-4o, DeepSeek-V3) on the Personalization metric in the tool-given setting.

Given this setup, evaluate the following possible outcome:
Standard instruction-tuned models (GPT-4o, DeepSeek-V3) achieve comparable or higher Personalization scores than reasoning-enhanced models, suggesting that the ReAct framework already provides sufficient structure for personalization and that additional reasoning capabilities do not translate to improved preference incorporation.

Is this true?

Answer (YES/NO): YES